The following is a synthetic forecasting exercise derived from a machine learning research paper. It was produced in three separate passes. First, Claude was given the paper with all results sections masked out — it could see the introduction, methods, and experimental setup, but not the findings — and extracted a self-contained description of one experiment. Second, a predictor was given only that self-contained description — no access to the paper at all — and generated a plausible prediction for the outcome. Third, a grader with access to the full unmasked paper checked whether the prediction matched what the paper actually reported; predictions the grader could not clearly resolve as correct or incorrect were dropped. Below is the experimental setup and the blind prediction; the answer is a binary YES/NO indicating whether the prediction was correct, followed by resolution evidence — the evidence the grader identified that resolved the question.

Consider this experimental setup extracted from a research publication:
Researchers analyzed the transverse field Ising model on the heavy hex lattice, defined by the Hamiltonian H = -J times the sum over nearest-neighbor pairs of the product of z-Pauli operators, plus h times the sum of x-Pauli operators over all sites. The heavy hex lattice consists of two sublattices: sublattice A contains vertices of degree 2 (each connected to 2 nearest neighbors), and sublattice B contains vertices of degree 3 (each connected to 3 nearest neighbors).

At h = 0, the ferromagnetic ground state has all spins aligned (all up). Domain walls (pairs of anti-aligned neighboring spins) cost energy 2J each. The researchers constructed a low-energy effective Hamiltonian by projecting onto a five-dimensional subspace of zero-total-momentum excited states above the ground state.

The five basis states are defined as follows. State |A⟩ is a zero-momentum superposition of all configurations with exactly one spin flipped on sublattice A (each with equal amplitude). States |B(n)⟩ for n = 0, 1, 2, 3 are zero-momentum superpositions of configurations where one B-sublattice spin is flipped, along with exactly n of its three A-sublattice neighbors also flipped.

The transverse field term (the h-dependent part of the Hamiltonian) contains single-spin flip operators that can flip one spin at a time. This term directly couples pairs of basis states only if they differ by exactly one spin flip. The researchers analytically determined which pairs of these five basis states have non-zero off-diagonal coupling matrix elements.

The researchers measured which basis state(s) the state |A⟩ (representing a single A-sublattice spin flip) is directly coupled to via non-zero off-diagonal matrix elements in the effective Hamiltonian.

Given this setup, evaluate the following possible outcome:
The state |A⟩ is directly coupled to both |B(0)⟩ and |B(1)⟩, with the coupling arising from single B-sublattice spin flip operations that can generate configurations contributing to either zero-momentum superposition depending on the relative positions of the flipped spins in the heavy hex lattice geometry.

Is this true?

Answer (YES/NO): NO